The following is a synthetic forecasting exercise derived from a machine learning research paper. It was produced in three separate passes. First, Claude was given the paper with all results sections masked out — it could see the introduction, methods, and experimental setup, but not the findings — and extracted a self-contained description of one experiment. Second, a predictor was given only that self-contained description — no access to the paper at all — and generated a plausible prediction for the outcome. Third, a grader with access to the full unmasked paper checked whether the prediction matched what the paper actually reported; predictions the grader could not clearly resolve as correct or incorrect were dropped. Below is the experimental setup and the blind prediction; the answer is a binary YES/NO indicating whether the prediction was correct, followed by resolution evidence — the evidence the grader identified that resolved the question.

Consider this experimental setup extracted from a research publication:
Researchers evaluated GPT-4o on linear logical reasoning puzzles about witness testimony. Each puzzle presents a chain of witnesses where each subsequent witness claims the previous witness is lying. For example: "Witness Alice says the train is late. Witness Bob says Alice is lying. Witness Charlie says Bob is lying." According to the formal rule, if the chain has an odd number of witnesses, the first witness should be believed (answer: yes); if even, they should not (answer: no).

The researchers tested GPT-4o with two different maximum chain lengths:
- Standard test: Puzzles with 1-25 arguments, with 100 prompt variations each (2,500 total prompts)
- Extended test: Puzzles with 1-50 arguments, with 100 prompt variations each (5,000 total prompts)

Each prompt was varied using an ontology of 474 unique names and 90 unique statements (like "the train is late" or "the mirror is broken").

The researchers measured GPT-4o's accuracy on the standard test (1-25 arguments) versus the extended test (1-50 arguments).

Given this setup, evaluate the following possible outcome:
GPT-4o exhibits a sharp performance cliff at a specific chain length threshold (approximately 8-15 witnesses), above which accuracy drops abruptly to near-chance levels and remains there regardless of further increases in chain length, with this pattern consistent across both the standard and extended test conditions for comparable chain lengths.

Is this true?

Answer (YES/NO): NO